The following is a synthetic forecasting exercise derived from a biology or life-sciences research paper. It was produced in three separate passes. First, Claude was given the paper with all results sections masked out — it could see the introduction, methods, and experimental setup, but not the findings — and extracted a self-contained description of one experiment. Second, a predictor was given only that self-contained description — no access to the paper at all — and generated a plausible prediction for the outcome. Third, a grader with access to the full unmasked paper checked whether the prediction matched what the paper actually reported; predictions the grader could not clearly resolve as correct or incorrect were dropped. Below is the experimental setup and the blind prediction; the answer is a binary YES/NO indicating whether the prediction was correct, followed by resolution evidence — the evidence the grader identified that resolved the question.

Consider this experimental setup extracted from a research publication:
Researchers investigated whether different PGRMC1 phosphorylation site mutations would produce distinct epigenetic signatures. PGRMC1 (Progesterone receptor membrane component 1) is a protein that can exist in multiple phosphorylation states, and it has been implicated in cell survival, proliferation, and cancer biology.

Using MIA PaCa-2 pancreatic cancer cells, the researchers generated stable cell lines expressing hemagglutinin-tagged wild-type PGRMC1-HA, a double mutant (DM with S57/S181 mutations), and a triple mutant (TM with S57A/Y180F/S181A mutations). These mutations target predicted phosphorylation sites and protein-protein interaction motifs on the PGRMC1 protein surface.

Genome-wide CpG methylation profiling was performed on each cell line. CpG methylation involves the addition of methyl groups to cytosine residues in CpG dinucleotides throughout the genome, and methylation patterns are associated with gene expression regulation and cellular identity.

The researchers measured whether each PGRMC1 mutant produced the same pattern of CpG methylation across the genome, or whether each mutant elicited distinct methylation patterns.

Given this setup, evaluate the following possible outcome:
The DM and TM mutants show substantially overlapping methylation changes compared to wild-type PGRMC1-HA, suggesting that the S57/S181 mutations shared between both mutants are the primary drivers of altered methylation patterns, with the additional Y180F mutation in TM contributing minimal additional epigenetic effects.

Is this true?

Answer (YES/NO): NO